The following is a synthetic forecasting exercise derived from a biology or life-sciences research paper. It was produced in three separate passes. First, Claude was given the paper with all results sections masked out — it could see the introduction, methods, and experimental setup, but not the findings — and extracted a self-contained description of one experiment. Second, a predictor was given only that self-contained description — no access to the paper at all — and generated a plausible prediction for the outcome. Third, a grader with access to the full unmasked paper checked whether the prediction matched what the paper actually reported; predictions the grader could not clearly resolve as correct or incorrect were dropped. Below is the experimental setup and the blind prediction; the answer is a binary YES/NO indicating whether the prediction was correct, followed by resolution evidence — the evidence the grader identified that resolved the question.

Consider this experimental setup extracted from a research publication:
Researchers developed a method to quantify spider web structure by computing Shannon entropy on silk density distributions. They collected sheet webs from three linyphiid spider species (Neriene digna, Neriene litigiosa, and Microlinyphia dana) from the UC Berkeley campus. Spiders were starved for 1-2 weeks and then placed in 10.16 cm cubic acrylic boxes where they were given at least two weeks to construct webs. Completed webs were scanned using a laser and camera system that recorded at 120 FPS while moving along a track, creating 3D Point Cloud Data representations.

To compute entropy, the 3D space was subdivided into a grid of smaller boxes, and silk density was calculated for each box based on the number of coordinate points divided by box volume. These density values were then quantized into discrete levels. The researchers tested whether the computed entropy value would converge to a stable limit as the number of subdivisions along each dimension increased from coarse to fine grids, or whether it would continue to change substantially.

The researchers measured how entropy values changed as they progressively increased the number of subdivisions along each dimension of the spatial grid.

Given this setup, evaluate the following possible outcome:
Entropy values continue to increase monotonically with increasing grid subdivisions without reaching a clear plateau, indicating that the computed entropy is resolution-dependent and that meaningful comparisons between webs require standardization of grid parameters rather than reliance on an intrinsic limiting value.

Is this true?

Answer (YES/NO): NO